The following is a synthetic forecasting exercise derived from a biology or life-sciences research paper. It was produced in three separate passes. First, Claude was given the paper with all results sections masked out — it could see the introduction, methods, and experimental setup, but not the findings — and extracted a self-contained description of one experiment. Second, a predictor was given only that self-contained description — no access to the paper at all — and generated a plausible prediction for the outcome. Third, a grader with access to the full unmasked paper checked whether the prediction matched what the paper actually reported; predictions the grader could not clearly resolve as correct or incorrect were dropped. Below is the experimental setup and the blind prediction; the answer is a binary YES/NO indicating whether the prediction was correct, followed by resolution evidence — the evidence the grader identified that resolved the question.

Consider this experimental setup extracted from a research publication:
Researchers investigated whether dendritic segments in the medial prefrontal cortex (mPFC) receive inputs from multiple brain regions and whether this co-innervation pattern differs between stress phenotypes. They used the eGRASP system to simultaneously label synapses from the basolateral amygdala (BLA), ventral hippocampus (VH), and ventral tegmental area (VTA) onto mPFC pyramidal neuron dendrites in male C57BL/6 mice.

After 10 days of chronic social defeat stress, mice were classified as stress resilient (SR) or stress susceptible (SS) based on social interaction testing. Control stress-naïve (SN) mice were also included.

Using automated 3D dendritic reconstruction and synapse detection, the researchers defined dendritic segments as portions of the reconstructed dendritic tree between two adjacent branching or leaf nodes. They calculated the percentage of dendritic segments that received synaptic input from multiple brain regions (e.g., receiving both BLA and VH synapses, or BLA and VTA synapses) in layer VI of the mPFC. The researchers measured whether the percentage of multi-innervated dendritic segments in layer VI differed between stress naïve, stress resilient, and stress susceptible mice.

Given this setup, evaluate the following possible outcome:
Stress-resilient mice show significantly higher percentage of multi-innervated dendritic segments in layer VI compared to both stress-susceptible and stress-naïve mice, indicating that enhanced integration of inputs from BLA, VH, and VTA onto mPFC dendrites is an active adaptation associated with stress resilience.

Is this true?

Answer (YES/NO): NO